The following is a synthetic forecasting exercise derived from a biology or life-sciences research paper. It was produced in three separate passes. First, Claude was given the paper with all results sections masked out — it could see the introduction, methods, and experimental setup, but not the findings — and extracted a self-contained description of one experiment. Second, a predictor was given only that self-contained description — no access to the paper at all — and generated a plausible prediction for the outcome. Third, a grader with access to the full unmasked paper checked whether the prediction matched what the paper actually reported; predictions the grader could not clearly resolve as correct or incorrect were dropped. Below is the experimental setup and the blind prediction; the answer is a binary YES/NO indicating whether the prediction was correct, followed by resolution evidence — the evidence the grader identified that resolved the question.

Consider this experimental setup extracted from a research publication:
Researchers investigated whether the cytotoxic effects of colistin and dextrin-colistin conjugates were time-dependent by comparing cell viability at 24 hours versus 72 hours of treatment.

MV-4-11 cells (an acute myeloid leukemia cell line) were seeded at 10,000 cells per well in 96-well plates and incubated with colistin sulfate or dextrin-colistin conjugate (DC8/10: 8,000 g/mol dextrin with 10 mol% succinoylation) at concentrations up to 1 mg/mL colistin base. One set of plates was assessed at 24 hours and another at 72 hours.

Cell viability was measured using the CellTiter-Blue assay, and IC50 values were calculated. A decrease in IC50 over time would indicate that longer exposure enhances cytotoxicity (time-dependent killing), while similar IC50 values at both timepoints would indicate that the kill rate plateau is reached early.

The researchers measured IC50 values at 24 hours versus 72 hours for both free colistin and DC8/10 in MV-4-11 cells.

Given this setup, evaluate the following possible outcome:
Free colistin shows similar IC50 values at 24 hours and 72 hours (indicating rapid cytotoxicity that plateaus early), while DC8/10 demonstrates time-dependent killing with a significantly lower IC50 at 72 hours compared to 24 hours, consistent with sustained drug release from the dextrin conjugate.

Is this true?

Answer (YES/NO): NO